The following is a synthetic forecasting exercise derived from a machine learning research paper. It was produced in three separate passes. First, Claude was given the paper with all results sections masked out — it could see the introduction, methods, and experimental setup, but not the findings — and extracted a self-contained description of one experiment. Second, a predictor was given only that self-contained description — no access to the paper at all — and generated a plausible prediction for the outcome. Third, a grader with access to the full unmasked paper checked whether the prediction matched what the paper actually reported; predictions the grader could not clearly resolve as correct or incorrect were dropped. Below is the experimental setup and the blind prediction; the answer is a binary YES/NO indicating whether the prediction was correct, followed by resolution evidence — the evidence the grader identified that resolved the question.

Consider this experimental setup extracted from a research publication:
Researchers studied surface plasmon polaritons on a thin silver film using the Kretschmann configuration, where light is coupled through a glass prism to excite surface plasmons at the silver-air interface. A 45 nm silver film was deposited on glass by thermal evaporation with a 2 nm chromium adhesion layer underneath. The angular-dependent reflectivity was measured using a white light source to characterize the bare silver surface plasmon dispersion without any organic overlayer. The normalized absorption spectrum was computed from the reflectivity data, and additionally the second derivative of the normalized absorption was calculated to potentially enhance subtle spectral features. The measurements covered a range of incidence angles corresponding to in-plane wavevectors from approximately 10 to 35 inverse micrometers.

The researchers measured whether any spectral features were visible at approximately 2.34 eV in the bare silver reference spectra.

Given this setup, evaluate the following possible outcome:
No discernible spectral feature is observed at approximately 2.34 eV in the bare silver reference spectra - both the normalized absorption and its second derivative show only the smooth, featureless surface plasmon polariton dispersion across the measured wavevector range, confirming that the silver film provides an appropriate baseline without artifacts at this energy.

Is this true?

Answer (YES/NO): NO